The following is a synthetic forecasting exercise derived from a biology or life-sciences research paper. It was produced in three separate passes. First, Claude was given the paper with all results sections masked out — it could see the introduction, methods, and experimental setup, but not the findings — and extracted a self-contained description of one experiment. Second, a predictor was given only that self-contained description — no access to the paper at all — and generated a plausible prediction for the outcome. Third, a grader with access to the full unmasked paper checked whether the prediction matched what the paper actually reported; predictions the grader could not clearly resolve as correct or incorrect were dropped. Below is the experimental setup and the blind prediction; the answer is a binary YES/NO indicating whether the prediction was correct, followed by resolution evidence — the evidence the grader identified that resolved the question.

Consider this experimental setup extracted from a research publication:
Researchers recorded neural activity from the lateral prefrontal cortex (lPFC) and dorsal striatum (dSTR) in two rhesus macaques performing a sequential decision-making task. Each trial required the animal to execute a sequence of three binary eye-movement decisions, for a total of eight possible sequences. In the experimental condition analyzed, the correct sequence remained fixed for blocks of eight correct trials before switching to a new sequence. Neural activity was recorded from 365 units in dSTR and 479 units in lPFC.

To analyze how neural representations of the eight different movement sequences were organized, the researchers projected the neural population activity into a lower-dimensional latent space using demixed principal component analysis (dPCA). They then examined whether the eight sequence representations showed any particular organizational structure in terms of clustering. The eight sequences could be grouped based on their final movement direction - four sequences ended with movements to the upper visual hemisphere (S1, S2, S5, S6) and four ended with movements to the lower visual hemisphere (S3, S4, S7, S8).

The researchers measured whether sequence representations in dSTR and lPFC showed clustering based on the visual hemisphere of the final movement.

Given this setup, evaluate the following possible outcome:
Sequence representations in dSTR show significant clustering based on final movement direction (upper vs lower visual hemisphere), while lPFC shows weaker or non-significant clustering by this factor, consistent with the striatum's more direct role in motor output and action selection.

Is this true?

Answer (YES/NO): NO